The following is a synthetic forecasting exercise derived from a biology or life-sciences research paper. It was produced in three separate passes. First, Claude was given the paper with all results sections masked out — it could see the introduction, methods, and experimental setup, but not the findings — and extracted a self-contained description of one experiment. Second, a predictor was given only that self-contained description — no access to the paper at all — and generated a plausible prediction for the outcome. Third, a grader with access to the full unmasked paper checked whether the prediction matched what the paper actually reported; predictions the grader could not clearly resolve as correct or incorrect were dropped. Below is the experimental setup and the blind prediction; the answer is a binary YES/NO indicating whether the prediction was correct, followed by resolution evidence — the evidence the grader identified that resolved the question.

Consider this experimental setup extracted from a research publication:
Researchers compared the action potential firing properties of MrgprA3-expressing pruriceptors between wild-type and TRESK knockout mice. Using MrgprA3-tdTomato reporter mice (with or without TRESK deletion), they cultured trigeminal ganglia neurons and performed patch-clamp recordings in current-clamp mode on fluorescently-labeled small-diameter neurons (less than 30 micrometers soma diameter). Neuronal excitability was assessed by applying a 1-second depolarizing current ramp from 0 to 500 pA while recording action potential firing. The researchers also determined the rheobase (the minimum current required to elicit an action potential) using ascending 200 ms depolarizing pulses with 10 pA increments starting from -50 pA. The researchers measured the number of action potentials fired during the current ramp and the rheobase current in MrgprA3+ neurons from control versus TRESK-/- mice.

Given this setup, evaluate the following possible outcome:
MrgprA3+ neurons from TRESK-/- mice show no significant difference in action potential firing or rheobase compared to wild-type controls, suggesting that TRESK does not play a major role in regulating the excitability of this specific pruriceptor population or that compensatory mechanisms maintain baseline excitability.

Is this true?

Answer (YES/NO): NO